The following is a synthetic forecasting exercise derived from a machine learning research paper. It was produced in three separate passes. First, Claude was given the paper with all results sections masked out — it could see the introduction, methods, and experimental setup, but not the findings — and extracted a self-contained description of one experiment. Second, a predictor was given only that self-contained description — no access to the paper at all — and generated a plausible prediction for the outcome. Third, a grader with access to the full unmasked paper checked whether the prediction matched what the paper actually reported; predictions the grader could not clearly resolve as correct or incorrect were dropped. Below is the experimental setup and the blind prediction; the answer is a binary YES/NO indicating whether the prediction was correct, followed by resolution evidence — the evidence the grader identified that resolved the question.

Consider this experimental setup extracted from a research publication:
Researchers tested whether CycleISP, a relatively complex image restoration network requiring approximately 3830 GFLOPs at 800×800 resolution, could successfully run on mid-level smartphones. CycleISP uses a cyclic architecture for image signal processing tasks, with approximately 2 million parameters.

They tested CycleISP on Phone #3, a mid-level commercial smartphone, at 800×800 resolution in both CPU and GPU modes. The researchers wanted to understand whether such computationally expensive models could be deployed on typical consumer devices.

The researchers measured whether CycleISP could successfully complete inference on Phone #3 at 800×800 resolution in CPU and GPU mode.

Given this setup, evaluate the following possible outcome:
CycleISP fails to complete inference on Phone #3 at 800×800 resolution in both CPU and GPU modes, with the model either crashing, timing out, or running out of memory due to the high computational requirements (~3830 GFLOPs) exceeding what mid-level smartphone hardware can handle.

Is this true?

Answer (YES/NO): NO